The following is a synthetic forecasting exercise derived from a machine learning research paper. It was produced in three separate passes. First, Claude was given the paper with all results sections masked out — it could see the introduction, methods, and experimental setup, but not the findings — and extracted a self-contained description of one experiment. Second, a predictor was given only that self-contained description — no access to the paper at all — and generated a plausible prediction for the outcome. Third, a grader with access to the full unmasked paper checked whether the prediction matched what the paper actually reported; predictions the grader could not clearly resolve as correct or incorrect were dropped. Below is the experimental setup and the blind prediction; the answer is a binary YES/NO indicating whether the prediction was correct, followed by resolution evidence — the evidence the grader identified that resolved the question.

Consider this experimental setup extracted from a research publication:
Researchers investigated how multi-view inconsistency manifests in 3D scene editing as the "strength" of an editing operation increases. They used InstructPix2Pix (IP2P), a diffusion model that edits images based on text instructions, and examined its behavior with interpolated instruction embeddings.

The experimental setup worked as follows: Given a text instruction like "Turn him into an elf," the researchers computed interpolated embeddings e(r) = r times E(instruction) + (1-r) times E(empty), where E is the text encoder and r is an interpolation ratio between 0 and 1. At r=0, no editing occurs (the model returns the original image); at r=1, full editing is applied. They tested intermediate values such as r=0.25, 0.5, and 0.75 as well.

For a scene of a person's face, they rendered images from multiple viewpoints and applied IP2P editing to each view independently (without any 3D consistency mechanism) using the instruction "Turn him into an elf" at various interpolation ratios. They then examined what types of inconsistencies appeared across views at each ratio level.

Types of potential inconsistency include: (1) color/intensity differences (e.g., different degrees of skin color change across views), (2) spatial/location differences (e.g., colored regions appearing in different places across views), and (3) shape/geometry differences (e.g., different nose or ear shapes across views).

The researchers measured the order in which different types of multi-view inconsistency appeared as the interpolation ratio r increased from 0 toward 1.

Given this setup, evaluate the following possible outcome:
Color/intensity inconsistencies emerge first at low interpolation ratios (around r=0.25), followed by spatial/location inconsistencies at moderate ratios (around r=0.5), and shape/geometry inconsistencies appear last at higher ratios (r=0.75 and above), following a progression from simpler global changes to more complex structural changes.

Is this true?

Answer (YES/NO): YES